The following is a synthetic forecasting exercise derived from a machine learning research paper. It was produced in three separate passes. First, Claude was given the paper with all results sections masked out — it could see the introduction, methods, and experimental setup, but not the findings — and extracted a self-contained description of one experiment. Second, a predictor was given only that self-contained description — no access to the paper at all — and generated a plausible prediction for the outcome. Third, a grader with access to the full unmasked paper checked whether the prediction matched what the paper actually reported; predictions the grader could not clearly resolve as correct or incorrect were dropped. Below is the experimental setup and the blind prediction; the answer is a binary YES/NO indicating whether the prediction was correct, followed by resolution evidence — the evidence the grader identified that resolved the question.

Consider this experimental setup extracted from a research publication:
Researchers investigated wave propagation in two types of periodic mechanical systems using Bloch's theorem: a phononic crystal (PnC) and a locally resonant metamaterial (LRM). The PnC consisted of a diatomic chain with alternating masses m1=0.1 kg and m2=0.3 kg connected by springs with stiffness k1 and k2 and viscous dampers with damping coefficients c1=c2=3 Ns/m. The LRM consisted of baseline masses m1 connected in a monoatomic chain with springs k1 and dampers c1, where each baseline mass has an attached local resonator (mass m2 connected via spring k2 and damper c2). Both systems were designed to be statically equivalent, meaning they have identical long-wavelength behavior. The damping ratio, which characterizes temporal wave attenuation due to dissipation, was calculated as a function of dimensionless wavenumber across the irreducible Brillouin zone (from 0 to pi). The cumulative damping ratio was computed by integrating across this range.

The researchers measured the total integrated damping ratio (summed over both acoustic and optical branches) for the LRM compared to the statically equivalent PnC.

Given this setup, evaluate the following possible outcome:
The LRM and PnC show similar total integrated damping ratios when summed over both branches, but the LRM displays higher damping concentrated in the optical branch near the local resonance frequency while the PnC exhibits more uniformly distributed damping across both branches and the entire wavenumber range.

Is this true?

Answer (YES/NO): NO